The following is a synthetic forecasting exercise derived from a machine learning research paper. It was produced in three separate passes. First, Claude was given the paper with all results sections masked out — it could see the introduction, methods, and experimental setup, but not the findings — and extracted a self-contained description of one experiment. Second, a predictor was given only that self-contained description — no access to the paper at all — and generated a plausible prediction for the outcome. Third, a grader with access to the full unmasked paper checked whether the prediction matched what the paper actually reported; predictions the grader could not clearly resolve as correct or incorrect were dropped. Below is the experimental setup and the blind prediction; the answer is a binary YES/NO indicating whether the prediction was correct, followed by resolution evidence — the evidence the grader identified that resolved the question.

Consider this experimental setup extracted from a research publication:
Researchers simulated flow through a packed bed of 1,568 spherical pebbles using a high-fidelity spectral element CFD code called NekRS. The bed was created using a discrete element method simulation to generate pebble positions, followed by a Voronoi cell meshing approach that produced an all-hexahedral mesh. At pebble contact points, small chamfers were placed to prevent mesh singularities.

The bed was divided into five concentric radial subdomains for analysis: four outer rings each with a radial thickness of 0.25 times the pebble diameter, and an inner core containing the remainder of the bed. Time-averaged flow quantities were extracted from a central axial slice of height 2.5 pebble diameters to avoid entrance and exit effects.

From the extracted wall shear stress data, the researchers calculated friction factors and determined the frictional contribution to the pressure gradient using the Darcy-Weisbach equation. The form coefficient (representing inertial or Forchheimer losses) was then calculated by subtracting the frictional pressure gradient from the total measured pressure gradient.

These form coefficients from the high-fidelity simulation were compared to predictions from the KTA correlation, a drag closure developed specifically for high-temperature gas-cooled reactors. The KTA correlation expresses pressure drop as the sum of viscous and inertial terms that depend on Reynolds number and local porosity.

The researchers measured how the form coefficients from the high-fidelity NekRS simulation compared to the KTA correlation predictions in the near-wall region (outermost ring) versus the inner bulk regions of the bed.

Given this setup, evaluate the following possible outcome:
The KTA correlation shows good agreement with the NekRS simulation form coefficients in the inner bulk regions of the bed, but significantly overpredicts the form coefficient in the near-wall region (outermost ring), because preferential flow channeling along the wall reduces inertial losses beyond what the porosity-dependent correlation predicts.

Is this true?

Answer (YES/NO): NO